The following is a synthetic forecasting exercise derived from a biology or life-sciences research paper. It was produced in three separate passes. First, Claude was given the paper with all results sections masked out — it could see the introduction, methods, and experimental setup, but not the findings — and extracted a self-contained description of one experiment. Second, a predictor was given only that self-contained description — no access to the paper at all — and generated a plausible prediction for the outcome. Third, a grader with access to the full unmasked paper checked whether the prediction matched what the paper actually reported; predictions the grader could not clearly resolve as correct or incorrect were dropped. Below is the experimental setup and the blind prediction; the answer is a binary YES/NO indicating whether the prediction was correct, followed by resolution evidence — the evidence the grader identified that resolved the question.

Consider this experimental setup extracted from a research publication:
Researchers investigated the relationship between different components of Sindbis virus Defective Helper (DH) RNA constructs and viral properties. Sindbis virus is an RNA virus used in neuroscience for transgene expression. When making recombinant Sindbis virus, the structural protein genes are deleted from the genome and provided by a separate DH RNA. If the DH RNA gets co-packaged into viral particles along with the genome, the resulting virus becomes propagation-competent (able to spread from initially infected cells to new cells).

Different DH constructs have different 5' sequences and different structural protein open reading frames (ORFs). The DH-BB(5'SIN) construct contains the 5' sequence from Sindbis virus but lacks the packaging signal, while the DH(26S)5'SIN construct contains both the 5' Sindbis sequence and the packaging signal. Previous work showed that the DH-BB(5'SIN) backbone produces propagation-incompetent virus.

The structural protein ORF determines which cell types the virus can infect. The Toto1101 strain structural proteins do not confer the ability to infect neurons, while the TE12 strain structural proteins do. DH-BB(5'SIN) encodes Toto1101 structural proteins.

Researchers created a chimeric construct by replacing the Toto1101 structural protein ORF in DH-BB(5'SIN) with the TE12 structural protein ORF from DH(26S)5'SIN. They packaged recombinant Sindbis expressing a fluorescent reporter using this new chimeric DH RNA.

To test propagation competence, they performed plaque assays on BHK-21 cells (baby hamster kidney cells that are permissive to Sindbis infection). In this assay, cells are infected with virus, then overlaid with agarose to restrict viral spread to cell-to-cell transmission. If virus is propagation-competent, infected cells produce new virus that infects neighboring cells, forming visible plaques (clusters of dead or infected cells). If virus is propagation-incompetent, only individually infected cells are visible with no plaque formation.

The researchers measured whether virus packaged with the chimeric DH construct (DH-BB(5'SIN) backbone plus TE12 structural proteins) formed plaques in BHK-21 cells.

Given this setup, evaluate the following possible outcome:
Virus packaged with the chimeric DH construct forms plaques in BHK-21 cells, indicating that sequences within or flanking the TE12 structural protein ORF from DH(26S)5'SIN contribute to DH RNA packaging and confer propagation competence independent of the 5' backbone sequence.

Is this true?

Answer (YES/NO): NO